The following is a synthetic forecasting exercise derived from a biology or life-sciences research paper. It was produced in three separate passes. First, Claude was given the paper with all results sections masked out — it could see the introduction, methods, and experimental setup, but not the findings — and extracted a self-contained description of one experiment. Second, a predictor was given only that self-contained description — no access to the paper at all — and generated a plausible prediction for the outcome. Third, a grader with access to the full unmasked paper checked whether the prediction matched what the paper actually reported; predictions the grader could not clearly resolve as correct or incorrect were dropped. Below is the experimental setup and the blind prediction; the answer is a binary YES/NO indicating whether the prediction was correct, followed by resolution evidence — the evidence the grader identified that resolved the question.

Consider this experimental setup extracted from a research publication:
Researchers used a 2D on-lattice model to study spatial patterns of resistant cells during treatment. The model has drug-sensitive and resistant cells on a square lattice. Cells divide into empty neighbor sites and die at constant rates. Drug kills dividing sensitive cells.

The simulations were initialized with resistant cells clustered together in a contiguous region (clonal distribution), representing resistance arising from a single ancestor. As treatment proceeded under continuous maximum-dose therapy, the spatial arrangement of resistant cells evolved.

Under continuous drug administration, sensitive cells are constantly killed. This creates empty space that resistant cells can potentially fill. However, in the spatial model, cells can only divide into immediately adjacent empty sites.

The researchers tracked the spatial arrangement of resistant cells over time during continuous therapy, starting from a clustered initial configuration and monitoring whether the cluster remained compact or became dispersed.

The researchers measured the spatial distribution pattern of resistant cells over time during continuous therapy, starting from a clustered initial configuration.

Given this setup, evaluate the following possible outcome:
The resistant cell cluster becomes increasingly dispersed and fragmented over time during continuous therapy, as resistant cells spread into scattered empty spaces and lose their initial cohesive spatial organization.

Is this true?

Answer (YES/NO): NO